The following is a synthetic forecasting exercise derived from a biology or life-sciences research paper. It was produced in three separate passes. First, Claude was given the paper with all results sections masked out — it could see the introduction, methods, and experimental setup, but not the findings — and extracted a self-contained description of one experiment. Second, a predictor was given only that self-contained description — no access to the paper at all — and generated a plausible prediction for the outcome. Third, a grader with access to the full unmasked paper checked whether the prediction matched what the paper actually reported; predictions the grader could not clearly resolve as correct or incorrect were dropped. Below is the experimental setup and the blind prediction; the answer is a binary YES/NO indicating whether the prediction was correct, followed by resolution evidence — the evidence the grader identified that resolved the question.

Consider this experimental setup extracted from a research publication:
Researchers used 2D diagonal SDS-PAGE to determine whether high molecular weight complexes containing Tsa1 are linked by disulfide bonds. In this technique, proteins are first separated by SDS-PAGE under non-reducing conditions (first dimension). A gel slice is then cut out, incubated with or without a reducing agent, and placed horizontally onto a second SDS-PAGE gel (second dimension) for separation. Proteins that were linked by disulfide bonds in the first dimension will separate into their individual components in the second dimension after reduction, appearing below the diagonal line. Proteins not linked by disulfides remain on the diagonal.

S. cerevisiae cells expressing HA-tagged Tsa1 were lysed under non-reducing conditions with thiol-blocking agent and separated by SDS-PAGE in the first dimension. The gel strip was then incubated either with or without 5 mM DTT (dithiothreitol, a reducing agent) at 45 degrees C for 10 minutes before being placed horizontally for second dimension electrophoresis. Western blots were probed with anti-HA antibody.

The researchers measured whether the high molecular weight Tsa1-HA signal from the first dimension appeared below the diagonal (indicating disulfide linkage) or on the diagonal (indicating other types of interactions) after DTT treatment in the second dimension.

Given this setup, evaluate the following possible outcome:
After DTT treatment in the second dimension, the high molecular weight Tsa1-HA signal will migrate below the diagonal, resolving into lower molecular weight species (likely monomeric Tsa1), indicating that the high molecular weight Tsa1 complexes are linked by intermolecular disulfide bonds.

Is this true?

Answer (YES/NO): YES